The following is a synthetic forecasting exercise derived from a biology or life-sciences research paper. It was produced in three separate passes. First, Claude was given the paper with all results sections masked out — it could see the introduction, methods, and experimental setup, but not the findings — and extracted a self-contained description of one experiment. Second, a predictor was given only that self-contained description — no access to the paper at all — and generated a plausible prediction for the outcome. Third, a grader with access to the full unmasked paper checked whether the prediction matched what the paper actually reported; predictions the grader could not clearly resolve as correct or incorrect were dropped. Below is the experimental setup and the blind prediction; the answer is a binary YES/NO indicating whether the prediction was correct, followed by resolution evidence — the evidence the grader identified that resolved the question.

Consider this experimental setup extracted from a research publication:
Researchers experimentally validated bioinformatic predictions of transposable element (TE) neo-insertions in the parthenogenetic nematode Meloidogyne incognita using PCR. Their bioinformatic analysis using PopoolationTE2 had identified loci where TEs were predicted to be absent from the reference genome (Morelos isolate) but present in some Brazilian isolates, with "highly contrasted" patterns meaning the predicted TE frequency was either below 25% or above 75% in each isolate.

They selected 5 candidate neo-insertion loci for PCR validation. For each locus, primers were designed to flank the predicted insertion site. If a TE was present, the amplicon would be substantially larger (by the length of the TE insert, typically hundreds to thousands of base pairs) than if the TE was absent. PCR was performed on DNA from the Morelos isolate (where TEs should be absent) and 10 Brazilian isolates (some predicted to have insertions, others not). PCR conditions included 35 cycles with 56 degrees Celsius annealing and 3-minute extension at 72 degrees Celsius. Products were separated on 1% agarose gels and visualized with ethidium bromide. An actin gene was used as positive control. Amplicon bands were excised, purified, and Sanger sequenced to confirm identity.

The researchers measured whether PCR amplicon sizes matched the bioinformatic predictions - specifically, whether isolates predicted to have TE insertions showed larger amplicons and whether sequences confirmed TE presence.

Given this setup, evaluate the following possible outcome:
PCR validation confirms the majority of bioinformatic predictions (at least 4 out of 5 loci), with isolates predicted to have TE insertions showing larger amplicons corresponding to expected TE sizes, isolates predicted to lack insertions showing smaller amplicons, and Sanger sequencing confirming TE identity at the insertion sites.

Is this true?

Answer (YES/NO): NO